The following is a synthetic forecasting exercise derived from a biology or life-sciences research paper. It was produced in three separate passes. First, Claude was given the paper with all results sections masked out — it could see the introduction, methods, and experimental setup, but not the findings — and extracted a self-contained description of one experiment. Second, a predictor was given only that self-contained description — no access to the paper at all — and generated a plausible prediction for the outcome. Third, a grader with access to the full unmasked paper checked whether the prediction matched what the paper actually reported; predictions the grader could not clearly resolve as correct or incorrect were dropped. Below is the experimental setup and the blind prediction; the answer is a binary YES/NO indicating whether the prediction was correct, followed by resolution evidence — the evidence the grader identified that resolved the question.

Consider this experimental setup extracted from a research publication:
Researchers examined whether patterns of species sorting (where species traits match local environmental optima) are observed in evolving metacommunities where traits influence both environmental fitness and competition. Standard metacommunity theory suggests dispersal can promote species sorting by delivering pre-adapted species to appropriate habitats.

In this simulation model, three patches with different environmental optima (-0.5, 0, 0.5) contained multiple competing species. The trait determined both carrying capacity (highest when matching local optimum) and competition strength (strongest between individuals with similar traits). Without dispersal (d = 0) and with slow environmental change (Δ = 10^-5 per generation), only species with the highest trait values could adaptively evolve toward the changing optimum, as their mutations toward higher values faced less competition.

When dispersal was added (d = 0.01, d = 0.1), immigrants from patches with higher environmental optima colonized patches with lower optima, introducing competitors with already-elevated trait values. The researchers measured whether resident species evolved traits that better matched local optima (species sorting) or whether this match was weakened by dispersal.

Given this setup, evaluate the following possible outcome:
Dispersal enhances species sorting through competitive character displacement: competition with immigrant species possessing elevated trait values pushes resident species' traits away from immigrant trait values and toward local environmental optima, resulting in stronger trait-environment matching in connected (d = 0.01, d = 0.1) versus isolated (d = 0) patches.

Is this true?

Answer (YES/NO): NO